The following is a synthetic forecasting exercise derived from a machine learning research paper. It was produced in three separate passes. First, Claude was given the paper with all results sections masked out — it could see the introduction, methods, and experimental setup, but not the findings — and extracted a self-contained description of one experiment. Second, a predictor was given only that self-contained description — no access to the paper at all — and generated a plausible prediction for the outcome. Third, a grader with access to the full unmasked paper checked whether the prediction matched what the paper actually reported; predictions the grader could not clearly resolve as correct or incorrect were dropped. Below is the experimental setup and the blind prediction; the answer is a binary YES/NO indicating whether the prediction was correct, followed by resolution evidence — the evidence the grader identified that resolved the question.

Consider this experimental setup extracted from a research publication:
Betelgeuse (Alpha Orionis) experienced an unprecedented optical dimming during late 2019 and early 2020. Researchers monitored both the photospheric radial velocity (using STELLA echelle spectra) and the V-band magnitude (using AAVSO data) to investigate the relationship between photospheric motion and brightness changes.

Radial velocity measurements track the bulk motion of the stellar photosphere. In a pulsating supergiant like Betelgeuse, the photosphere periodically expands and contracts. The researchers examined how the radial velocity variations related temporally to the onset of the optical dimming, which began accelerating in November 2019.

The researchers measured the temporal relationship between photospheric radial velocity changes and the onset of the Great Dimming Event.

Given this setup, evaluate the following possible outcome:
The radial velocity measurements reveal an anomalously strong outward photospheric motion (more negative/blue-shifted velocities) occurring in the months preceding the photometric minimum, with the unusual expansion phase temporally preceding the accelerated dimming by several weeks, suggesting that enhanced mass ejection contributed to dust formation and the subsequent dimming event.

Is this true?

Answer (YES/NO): YES